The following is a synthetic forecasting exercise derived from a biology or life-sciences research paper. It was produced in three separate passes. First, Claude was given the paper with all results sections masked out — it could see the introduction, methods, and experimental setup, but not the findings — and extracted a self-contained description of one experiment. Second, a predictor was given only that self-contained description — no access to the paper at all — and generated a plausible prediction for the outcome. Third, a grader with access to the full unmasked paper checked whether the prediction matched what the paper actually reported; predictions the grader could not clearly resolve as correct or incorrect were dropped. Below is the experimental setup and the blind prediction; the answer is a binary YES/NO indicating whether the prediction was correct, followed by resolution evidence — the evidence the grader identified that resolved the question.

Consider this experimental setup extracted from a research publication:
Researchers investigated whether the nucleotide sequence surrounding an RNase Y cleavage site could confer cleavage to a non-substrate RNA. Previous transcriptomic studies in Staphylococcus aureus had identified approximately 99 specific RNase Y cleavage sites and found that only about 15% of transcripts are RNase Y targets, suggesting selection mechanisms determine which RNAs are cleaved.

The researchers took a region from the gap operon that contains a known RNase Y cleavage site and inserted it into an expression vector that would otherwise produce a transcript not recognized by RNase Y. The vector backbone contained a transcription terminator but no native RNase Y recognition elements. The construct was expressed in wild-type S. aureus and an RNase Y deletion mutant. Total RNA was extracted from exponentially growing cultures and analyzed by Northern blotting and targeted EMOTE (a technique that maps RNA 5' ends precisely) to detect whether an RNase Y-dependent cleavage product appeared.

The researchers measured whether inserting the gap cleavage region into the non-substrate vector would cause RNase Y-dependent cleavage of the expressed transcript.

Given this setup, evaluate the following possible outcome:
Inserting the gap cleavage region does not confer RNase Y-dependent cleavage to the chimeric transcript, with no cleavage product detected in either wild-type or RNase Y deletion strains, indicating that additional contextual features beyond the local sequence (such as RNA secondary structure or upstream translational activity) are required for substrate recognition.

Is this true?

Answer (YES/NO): NO